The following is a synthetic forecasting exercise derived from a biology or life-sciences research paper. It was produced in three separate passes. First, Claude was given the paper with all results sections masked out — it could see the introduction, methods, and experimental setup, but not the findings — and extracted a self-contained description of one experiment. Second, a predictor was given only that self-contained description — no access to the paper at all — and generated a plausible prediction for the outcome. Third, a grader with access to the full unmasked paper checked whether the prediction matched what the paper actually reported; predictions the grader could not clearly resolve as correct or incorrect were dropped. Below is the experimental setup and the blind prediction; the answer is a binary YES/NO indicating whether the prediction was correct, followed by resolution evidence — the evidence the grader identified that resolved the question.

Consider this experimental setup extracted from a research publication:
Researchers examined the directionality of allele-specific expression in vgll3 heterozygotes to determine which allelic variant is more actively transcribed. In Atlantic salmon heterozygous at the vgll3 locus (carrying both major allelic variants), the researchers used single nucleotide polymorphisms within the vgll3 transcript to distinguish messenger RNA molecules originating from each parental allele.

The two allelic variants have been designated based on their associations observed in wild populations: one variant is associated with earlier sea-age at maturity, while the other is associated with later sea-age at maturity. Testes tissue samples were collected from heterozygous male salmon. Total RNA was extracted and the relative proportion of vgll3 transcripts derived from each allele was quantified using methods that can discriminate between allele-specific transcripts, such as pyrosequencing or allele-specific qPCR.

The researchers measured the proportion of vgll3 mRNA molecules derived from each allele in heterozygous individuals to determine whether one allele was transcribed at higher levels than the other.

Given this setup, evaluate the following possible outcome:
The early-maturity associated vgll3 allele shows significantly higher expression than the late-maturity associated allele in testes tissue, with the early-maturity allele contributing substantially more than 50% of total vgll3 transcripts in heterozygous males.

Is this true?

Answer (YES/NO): NO